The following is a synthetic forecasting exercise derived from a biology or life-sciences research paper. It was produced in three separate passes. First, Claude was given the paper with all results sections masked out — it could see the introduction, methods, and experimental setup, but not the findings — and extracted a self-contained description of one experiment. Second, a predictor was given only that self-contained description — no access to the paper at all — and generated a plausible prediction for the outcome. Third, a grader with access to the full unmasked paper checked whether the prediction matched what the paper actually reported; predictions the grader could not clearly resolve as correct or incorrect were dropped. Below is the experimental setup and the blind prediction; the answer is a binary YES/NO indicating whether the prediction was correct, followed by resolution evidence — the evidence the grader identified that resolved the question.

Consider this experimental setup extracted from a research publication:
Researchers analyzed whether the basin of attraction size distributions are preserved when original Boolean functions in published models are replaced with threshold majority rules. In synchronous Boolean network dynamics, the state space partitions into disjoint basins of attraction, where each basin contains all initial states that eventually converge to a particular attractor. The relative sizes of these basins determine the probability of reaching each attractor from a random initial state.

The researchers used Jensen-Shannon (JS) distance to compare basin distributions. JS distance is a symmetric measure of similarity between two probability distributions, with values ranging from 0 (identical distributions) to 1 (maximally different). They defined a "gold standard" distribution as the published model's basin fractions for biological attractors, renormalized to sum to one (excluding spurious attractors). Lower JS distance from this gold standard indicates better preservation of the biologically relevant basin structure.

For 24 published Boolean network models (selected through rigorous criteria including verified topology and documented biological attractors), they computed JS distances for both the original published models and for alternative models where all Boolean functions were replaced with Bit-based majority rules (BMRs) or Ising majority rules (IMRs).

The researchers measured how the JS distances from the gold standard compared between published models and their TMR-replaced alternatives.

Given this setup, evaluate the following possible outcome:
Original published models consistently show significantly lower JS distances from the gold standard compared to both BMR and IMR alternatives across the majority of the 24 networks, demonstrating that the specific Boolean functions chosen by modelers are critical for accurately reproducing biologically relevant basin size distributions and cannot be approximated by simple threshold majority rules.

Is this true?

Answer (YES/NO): YES